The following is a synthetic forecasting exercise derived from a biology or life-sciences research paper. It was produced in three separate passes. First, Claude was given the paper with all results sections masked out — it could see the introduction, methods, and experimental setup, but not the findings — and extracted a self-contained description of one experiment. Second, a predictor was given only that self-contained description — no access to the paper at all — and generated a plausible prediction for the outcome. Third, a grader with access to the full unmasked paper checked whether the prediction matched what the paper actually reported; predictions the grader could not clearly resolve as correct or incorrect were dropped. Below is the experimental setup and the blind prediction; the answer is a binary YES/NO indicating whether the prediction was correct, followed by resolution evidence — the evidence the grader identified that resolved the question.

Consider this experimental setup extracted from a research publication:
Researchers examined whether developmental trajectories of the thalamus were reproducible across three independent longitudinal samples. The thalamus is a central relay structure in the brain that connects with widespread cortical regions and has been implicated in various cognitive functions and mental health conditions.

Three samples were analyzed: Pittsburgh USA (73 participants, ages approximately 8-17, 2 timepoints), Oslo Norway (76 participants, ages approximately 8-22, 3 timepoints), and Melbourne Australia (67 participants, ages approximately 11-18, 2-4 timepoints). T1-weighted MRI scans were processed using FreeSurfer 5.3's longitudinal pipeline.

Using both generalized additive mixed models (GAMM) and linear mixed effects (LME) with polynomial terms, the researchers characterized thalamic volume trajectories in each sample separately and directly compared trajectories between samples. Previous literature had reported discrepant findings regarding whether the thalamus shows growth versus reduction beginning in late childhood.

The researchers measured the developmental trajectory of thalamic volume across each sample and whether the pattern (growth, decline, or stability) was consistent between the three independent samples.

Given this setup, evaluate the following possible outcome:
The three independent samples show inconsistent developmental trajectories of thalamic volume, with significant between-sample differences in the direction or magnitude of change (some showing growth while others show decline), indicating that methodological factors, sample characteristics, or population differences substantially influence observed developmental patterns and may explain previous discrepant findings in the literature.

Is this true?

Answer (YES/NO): NO